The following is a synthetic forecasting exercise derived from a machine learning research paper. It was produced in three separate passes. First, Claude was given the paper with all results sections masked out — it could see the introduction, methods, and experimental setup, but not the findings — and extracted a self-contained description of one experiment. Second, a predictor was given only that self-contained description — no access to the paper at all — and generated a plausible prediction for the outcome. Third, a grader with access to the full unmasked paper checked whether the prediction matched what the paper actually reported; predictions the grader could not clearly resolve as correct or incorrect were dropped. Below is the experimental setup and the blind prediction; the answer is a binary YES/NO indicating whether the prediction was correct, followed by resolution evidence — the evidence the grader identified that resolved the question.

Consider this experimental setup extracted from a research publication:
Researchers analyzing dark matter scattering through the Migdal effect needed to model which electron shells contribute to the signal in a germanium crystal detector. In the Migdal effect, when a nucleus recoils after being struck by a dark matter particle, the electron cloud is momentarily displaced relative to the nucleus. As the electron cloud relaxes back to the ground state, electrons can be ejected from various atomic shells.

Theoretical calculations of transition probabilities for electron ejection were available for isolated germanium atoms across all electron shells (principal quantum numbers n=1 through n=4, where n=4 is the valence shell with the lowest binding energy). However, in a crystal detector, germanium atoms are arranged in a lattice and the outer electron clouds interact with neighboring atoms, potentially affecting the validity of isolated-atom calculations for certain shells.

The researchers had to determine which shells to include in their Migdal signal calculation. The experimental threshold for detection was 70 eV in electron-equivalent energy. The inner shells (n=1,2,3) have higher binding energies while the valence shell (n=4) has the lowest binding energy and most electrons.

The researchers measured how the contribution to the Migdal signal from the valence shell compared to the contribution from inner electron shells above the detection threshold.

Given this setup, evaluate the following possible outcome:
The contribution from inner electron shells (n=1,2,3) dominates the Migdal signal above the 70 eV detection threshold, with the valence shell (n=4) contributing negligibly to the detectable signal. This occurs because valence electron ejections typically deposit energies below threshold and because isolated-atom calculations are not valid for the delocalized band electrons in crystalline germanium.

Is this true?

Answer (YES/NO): YES